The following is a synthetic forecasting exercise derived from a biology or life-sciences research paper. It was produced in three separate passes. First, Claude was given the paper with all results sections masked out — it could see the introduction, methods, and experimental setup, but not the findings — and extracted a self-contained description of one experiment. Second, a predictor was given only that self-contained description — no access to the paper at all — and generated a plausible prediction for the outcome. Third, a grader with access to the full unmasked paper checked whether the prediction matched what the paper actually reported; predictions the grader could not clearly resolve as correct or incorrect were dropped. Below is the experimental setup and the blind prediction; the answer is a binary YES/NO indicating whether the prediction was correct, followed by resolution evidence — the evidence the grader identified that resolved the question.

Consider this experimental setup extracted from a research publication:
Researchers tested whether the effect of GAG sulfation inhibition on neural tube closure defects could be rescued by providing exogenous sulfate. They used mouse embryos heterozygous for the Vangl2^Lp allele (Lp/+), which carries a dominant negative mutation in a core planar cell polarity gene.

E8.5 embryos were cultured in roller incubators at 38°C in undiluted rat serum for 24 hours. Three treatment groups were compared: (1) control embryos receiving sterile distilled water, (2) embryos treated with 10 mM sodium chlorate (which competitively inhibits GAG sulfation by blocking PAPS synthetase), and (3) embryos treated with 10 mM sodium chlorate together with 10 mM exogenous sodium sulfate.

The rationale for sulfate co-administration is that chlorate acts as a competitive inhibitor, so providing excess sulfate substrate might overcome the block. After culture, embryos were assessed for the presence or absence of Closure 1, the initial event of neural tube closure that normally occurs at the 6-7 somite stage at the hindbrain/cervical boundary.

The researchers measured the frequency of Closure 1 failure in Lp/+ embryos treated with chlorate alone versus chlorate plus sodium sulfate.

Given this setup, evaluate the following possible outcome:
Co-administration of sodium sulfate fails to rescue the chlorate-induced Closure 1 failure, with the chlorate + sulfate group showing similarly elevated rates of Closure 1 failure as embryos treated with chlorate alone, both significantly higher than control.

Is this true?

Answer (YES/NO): NO